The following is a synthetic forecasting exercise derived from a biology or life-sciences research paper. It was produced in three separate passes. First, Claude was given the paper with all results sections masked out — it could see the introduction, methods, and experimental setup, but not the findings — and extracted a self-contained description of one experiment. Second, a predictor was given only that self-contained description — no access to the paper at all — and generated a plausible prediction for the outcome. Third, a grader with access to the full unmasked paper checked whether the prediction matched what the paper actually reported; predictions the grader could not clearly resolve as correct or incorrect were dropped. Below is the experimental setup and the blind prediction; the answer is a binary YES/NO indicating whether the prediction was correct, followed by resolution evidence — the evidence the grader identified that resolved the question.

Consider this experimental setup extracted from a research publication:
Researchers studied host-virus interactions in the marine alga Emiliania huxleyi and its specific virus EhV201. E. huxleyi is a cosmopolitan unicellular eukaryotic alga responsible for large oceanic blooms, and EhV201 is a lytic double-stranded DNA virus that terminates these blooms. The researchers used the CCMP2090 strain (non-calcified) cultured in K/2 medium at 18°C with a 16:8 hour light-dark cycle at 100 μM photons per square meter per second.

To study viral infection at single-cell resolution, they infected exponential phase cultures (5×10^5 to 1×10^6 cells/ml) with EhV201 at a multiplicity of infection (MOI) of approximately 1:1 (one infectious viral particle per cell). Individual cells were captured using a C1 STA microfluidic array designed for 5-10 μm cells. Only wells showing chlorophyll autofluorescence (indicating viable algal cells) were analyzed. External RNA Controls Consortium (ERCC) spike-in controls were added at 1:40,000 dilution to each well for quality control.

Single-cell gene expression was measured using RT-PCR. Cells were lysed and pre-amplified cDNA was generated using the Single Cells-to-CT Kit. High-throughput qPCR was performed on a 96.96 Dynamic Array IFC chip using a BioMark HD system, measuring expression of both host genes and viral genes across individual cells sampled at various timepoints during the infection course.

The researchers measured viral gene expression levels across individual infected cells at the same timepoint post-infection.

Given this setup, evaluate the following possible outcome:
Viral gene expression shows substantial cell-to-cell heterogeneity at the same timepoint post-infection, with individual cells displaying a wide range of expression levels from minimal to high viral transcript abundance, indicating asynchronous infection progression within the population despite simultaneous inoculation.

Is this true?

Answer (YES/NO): YES